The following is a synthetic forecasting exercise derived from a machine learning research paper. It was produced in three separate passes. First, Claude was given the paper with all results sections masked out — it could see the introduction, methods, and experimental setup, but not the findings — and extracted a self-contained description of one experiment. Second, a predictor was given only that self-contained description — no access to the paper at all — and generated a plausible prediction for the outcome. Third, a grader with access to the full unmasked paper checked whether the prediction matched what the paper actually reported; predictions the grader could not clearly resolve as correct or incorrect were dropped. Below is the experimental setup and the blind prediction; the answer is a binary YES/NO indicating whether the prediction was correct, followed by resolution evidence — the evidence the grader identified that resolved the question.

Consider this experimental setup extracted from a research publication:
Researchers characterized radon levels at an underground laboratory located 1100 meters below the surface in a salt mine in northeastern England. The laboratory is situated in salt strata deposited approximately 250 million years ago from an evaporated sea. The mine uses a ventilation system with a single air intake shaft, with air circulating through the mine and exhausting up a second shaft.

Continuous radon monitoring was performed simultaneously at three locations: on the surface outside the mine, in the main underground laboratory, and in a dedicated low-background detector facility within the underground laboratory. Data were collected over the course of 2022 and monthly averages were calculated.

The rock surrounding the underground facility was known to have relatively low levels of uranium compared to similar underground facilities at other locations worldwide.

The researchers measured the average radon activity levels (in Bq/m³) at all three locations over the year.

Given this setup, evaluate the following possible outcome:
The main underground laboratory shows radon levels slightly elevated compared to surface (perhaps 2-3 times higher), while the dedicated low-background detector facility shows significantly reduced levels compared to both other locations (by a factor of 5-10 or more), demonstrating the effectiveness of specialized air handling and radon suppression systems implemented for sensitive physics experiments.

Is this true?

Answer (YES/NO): NO